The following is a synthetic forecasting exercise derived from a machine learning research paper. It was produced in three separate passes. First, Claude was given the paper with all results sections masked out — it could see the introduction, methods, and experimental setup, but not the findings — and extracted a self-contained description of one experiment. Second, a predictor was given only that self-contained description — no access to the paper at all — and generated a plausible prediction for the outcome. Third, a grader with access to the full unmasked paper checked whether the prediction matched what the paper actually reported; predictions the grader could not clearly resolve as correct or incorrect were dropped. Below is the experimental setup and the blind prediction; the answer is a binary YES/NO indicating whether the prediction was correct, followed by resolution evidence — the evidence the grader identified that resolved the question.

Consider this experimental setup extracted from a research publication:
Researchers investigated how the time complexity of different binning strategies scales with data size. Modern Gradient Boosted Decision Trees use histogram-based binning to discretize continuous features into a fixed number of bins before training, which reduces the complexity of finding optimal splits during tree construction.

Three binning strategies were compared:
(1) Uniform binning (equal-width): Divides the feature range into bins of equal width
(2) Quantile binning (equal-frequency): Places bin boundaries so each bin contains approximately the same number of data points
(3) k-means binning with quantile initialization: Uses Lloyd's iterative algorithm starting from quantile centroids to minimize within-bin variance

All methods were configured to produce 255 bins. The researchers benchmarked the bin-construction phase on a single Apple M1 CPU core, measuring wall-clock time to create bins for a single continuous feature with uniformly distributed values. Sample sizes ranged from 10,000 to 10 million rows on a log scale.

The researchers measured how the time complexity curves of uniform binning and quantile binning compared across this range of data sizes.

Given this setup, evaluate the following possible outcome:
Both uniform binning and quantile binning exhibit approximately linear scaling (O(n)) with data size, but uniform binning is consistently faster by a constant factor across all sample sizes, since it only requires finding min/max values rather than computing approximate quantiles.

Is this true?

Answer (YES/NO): NO